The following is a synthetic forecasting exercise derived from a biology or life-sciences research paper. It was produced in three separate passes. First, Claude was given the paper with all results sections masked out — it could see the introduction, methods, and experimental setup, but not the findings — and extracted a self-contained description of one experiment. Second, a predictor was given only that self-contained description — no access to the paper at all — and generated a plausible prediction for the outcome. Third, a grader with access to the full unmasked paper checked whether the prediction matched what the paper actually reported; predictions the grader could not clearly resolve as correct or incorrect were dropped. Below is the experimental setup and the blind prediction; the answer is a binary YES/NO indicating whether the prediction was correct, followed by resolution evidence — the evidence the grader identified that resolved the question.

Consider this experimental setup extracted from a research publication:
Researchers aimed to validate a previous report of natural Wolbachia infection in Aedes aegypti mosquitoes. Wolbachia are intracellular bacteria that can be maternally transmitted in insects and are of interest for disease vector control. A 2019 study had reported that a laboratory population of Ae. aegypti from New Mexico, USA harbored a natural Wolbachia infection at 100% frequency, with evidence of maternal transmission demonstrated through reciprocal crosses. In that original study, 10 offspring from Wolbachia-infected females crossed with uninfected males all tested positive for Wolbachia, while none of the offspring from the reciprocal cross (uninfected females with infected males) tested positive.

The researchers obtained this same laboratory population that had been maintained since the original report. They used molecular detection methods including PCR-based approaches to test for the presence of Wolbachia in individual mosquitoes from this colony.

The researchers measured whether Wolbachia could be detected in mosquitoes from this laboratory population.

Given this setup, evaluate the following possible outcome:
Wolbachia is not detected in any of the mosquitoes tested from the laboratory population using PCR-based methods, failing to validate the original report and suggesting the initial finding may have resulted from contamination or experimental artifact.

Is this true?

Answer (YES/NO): YES